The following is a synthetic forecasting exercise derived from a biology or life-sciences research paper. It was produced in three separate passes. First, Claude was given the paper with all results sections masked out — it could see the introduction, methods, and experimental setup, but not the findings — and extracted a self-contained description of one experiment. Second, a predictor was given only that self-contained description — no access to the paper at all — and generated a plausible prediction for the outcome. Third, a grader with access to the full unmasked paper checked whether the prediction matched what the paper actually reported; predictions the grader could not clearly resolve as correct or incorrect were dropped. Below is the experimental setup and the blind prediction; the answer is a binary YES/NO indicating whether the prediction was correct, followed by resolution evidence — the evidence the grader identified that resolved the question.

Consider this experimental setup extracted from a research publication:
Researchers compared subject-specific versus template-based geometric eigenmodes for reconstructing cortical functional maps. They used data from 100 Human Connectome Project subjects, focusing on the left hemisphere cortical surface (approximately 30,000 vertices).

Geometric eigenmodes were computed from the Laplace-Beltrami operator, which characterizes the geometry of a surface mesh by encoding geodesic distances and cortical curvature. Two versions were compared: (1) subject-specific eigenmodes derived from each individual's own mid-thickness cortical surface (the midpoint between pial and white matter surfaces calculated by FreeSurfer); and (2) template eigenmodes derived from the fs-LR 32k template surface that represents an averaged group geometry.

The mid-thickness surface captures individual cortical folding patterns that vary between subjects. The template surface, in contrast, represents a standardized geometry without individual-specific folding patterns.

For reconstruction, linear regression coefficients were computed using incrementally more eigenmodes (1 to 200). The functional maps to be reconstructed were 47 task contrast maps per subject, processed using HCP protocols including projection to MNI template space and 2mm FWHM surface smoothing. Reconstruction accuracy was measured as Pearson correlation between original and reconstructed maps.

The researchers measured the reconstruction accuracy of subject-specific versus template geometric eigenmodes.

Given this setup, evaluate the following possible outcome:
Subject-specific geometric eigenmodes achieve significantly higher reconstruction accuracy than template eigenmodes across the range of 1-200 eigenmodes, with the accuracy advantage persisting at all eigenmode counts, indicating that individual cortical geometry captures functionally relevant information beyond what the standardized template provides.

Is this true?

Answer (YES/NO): NO